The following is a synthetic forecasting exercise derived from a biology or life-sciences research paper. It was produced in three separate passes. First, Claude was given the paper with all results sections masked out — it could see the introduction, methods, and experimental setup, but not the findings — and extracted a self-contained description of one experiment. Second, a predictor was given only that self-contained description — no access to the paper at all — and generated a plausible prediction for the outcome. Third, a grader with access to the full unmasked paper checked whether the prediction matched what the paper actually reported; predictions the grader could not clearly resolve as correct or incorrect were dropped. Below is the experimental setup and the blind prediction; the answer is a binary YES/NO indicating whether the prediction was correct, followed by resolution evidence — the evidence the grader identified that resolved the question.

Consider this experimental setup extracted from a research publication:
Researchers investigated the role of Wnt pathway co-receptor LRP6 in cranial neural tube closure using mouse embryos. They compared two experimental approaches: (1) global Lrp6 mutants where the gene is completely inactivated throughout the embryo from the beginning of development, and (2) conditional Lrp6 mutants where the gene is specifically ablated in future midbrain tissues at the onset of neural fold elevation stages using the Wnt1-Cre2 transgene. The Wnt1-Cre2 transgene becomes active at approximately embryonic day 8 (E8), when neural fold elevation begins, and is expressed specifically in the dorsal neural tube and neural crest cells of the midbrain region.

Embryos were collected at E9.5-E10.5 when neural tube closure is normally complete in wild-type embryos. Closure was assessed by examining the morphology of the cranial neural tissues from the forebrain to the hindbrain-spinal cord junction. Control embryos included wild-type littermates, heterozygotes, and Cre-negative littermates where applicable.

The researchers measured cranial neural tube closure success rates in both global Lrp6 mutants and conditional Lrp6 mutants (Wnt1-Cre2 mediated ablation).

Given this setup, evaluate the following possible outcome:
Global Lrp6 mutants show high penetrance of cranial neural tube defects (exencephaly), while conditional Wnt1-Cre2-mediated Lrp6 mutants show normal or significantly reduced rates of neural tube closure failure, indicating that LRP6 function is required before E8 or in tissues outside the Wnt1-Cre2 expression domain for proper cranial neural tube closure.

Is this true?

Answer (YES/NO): YES